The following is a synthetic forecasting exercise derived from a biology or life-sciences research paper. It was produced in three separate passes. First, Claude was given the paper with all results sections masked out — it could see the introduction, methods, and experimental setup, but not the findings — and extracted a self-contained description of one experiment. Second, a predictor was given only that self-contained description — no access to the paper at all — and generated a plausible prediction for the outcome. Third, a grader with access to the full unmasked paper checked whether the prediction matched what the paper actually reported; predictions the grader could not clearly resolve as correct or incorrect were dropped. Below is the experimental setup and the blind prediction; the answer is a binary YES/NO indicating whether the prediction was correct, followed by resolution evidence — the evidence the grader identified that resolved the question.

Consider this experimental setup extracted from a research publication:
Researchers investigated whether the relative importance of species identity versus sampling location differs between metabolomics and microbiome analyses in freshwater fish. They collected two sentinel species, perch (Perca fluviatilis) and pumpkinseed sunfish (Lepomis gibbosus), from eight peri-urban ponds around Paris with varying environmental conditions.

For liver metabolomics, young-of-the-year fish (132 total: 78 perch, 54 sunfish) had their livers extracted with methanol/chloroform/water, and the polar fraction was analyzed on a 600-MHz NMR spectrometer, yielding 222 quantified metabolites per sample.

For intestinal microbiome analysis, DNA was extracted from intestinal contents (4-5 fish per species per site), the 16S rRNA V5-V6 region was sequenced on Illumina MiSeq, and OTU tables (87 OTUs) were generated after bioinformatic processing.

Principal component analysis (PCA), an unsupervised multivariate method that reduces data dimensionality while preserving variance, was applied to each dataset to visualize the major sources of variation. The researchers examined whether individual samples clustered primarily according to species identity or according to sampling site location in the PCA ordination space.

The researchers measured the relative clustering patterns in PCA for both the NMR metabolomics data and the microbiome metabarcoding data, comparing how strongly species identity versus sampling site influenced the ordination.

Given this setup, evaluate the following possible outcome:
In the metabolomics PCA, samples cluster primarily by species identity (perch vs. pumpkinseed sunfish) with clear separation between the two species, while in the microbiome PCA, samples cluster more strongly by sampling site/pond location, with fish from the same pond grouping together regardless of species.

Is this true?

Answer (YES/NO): NO